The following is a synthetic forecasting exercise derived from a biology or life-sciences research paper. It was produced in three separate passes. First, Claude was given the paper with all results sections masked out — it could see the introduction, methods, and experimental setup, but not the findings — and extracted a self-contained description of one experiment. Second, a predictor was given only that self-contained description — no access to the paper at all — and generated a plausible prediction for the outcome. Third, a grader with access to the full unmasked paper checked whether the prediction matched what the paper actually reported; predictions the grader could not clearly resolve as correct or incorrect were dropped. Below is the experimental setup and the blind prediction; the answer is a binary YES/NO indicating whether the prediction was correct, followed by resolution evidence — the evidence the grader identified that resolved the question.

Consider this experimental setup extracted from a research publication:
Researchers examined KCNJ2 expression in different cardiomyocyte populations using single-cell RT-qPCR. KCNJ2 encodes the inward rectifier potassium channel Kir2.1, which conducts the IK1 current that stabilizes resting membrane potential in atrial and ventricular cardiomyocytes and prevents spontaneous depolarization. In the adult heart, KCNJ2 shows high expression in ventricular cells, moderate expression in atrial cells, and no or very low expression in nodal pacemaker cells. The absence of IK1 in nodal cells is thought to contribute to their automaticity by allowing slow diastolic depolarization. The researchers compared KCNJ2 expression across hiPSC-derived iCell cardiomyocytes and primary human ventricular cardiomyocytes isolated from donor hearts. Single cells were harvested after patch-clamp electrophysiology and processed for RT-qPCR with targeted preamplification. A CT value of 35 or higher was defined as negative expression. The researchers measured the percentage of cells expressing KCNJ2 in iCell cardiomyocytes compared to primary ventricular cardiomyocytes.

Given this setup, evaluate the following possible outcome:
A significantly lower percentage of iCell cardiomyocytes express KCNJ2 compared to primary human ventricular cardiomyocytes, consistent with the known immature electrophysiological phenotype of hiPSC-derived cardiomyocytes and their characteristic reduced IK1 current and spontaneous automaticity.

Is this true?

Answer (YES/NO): YES